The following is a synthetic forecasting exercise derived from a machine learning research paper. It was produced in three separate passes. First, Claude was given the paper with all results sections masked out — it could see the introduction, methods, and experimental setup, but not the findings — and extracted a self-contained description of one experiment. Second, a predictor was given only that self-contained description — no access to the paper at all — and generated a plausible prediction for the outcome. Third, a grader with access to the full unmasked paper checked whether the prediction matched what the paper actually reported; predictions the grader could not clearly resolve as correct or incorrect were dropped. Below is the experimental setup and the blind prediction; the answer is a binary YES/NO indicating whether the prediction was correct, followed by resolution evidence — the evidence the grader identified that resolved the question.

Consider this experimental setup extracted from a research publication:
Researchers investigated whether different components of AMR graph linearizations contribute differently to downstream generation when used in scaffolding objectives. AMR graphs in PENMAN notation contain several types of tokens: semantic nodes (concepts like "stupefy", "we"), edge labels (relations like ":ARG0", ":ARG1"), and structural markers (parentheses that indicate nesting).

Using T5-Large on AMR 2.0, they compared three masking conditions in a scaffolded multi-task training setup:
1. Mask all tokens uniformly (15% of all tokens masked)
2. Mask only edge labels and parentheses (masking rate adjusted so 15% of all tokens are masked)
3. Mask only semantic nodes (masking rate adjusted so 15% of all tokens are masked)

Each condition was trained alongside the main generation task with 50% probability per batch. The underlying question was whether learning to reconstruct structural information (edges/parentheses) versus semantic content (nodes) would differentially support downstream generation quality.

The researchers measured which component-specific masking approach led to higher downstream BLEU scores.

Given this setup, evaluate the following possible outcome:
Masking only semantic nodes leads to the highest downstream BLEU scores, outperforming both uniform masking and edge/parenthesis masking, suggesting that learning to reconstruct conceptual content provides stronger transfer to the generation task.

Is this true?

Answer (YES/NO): NO